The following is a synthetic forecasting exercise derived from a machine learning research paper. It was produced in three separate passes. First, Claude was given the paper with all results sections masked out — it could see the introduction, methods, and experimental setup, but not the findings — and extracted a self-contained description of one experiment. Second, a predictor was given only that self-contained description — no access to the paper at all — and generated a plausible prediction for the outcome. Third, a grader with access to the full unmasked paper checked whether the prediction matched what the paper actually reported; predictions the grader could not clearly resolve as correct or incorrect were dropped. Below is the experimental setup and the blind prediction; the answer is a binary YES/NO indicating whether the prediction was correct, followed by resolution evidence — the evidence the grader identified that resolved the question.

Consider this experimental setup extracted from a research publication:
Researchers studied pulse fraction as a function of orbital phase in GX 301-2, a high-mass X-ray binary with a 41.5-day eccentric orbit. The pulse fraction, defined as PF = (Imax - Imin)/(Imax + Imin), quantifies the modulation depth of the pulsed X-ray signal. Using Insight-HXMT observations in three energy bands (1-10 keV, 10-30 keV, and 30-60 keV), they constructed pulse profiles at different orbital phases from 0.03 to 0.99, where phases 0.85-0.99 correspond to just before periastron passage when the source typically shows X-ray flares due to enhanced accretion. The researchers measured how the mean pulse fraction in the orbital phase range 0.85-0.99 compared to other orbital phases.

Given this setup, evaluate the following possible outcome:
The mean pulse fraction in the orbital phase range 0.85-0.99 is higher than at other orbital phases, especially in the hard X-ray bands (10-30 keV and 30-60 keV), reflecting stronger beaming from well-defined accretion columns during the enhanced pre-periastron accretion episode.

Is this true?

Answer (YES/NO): NO